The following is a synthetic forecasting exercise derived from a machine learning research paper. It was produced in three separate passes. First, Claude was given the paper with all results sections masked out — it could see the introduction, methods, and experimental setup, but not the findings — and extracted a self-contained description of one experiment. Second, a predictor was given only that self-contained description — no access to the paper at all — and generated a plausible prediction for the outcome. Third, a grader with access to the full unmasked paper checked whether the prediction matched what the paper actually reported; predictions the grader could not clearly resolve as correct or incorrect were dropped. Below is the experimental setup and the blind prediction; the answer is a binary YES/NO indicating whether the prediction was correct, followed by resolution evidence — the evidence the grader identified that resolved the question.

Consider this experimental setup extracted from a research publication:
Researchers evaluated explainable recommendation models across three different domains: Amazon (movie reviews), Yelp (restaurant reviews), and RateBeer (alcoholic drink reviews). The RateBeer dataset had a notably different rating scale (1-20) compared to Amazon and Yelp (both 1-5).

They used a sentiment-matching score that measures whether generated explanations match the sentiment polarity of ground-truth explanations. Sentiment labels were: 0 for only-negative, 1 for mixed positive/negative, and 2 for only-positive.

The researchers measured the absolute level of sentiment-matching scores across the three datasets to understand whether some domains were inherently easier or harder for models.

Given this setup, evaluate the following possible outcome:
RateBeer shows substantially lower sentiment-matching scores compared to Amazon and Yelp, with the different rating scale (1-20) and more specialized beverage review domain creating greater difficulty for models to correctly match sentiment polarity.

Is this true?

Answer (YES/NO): NO